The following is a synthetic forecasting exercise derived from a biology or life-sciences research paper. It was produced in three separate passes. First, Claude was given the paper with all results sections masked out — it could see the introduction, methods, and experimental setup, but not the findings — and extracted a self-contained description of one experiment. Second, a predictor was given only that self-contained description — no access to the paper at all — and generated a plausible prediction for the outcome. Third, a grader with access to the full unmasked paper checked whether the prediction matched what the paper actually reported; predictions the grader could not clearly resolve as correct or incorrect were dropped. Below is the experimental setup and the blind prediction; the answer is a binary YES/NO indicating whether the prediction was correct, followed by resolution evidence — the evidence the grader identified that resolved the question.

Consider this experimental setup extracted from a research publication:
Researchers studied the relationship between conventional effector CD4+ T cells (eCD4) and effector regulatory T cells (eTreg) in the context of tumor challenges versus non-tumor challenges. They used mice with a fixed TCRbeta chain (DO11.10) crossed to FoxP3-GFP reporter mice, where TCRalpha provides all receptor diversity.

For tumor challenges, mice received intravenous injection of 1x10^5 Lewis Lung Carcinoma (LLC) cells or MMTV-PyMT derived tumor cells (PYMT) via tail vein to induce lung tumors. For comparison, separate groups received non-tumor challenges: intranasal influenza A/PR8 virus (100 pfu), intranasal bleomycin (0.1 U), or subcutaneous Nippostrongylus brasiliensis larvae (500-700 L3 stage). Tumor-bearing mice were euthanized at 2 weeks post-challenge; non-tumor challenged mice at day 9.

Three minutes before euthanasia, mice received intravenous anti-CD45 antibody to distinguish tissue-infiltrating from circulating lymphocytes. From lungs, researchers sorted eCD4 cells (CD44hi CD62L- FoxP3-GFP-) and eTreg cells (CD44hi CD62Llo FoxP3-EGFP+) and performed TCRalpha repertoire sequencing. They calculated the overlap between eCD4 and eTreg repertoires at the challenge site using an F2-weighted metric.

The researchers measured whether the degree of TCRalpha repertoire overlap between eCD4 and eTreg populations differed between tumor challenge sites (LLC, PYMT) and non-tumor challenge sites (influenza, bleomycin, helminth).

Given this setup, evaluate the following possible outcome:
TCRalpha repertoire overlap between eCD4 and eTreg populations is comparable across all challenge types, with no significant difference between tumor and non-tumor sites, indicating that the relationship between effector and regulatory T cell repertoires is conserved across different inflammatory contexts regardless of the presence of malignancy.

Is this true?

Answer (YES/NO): NO